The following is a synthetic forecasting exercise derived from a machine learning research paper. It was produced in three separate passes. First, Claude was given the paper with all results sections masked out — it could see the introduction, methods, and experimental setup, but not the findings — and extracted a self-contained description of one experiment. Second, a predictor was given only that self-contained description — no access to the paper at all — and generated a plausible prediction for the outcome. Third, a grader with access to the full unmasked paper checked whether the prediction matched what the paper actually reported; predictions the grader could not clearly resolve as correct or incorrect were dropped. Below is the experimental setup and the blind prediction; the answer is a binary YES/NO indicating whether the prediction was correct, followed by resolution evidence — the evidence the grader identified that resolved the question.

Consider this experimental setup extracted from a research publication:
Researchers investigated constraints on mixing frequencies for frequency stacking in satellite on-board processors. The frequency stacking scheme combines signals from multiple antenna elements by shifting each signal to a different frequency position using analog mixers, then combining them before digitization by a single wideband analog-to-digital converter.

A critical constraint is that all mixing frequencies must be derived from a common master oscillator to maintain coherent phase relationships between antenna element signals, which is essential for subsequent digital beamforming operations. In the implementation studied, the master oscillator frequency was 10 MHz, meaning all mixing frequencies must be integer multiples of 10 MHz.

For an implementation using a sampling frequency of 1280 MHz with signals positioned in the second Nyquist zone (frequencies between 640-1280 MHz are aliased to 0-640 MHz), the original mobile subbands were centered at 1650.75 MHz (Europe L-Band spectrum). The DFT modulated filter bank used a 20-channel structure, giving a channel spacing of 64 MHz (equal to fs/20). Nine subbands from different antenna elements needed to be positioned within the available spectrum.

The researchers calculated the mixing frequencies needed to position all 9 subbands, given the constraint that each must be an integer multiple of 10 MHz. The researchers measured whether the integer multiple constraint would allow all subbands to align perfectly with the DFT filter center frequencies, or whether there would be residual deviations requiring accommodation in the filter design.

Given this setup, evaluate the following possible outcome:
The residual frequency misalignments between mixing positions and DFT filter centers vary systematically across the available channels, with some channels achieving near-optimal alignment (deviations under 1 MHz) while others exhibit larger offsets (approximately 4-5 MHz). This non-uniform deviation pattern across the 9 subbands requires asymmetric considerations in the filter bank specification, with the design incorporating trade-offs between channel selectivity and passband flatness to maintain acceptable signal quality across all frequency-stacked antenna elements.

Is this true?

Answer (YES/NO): NO